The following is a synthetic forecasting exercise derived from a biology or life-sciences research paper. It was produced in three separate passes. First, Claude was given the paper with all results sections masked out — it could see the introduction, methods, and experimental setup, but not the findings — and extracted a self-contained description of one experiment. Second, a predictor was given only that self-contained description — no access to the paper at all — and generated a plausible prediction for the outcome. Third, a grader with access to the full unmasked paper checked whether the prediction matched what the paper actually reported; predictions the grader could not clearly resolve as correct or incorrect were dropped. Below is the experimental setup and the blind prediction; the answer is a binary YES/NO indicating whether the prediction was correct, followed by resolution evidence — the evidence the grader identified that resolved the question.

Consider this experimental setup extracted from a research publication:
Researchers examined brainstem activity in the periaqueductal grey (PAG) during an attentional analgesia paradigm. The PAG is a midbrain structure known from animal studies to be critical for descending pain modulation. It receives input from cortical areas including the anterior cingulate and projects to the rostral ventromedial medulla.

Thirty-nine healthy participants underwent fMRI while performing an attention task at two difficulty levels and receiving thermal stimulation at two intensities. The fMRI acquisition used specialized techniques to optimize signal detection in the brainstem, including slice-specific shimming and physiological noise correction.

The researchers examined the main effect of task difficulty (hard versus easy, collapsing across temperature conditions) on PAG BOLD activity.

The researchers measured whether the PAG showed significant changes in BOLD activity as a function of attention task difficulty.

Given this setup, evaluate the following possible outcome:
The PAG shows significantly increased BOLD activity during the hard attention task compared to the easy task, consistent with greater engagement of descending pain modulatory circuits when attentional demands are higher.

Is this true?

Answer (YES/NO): YES